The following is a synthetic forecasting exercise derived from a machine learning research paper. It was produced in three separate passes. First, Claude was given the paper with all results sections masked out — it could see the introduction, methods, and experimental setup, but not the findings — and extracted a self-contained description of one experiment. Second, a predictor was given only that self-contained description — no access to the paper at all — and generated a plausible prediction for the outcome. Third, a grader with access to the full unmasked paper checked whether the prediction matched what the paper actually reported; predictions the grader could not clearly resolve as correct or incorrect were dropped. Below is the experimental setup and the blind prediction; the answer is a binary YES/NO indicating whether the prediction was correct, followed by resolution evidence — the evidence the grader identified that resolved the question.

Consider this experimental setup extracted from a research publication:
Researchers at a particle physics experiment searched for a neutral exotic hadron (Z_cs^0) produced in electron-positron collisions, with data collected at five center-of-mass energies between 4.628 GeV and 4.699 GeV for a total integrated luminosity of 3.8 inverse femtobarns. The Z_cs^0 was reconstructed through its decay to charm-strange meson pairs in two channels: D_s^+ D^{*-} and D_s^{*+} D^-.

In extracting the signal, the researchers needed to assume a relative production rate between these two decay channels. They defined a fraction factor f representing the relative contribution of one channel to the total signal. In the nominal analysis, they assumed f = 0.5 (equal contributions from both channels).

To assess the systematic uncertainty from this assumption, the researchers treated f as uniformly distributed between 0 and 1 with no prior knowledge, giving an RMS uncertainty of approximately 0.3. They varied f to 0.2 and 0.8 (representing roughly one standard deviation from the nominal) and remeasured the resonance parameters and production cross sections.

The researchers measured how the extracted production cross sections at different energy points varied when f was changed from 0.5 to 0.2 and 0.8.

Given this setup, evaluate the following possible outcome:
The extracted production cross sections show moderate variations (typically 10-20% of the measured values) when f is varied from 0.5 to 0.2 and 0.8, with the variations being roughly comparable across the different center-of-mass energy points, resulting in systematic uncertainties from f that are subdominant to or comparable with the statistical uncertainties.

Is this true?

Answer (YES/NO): NO